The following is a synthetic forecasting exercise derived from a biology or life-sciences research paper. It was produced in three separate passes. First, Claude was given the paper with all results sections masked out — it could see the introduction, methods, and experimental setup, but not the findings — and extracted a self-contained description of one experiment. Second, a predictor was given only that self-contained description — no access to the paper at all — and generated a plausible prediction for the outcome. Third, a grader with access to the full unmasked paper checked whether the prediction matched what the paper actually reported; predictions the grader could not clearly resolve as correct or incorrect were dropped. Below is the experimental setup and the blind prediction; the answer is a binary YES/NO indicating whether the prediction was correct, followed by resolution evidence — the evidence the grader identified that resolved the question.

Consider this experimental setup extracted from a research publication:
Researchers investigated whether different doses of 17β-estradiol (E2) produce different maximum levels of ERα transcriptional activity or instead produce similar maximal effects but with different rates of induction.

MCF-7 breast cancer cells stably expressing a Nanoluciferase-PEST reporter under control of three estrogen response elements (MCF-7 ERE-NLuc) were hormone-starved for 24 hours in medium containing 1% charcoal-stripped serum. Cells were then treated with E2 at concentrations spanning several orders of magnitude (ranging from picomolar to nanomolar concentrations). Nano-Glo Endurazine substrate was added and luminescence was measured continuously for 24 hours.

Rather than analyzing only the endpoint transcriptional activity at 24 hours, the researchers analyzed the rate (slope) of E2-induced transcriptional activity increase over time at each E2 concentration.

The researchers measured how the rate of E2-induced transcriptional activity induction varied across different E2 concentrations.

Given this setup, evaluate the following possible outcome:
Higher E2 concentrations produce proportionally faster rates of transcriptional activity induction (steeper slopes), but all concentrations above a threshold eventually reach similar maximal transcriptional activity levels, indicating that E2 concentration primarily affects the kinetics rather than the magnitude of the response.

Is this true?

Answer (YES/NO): NO